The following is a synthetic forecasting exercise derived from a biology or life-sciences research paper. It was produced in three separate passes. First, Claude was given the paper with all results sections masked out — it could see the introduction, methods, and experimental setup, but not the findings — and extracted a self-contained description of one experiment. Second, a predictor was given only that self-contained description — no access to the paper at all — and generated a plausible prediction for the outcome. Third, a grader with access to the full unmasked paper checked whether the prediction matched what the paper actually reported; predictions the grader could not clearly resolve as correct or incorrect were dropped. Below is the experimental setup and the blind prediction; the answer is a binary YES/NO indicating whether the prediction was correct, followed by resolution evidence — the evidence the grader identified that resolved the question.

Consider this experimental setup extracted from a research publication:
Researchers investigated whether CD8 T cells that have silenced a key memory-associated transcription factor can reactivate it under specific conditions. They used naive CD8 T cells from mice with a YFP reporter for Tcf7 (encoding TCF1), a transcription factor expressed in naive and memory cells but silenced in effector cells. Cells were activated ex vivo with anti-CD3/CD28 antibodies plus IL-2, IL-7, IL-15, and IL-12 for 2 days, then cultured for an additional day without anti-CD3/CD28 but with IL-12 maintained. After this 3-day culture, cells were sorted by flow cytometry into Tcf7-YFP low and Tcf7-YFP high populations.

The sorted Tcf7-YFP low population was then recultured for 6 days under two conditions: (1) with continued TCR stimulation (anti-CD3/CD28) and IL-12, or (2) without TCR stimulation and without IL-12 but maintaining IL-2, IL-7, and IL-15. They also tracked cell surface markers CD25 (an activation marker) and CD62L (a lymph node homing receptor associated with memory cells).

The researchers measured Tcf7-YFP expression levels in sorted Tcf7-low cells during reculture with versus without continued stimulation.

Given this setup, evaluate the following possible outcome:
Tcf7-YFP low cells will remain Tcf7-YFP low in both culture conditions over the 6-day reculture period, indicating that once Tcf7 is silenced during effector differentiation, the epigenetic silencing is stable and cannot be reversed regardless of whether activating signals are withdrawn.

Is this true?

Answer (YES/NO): NO